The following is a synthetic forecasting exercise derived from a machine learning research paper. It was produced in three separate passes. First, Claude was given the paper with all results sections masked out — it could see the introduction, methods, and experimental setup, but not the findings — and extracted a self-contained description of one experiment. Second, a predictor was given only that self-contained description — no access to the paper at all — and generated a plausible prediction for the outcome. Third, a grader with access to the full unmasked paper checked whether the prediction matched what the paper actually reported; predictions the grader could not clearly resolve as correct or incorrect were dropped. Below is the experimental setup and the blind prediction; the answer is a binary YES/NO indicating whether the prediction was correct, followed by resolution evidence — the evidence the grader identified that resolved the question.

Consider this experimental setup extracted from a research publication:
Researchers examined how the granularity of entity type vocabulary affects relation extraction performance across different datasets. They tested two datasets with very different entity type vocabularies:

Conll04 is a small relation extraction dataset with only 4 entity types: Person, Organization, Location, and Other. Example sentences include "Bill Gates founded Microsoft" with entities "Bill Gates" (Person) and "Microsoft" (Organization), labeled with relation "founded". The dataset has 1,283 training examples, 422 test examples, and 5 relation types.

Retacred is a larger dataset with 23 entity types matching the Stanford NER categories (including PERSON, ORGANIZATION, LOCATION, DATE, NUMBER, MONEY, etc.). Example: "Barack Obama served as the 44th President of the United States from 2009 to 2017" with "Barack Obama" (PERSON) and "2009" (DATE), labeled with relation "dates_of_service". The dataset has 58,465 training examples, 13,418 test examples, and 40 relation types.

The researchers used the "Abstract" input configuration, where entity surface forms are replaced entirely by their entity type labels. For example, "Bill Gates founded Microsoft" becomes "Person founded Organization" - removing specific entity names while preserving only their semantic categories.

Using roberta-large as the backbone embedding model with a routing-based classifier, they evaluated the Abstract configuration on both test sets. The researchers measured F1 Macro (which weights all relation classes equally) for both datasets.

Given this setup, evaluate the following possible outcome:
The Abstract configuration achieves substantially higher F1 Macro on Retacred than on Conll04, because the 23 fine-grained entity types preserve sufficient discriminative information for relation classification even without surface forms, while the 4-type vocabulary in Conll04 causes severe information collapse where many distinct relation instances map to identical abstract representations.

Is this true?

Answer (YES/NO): NO